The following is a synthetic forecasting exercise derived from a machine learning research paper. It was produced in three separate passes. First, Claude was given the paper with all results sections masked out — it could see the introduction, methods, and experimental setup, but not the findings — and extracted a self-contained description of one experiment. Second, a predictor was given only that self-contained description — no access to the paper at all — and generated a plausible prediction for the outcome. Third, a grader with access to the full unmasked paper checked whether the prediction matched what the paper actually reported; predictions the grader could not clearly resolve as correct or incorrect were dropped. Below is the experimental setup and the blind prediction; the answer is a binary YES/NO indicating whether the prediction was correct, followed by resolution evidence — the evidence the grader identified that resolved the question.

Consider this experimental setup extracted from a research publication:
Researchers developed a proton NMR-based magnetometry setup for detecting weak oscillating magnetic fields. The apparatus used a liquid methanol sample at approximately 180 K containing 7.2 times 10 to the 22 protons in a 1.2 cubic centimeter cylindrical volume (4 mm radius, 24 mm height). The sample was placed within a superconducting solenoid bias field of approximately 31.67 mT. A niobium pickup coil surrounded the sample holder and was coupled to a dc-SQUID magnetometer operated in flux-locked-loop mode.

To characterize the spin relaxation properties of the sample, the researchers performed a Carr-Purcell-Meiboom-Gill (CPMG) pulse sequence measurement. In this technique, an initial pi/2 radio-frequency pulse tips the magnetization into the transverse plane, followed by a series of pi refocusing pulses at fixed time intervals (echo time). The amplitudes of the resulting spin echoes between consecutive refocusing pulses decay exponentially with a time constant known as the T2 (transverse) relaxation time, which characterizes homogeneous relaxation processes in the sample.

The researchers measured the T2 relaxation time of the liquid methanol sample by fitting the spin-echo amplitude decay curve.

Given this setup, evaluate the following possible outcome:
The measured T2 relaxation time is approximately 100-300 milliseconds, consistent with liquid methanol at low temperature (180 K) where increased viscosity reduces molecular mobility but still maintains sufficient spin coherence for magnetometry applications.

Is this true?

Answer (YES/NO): NO